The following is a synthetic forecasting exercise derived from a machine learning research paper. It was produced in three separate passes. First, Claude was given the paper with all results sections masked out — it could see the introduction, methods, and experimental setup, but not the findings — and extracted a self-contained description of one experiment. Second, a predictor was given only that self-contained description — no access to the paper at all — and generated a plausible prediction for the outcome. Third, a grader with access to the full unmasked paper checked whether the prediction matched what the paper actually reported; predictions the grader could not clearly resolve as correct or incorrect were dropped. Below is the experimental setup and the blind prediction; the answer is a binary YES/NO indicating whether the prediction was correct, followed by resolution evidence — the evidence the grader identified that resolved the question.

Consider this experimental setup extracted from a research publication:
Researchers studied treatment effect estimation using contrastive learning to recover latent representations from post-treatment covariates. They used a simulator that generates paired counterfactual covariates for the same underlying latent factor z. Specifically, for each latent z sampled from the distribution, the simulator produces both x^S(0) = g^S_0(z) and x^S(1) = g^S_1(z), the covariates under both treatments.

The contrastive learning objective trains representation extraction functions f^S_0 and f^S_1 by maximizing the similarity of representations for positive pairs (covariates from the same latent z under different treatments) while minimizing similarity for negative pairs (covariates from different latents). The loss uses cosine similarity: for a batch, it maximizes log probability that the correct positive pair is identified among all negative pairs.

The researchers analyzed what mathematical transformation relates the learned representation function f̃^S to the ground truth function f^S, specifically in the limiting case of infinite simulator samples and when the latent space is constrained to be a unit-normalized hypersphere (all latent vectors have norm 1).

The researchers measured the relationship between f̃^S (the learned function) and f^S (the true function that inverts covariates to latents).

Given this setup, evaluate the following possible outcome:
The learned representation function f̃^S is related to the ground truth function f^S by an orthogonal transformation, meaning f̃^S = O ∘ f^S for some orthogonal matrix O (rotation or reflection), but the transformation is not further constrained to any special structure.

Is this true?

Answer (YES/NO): NO